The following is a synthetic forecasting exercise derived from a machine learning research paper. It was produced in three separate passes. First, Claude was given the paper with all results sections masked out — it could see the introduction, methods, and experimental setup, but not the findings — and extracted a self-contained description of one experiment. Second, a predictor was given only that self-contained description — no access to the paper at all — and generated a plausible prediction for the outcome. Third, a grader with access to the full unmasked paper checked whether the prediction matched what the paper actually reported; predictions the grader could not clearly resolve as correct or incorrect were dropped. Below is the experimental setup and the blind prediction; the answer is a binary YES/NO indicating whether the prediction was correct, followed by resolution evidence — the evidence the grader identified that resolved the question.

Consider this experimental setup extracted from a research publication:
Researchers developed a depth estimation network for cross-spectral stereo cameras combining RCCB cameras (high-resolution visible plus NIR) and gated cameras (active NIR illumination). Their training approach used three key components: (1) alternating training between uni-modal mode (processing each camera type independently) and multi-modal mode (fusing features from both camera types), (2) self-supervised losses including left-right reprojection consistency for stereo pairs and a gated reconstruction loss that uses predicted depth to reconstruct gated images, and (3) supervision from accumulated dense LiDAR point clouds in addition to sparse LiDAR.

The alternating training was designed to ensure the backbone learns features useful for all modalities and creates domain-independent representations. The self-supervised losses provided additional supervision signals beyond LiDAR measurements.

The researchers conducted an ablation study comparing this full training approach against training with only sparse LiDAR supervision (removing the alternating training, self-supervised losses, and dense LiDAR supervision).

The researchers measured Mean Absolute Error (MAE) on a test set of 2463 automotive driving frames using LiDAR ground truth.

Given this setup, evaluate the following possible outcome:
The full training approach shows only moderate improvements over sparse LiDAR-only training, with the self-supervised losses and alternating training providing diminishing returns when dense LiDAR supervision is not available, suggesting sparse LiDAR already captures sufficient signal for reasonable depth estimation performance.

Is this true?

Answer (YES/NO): NO